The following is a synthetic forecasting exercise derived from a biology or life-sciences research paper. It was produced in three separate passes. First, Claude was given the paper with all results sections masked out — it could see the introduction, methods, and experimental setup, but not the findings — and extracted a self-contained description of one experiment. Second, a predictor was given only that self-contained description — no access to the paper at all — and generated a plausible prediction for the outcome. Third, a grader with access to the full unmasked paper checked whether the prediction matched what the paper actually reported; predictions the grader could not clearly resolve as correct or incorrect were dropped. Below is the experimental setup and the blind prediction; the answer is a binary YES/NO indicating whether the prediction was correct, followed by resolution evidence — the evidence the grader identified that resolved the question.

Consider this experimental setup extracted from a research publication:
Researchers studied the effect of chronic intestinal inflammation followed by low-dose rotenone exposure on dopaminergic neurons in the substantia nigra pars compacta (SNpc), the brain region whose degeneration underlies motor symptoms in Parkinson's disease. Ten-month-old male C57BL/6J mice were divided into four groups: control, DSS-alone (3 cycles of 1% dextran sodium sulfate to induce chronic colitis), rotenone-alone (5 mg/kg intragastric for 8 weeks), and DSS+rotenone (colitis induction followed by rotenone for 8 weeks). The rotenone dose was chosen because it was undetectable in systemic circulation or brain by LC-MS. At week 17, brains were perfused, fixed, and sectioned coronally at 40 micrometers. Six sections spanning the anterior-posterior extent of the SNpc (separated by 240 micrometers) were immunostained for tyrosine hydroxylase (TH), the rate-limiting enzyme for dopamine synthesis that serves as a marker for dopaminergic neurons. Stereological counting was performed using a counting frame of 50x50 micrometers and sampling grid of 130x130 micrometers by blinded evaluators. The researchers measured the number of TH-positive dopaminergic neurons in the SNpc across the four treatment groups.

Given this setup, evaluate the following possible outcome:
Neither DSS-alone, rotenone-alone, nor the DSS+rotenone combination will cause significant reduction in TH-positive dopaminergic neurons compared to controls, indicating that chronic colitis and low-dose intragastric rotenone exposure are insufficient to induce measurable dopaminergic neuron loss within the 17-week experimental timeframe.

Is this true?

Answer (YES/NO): NO